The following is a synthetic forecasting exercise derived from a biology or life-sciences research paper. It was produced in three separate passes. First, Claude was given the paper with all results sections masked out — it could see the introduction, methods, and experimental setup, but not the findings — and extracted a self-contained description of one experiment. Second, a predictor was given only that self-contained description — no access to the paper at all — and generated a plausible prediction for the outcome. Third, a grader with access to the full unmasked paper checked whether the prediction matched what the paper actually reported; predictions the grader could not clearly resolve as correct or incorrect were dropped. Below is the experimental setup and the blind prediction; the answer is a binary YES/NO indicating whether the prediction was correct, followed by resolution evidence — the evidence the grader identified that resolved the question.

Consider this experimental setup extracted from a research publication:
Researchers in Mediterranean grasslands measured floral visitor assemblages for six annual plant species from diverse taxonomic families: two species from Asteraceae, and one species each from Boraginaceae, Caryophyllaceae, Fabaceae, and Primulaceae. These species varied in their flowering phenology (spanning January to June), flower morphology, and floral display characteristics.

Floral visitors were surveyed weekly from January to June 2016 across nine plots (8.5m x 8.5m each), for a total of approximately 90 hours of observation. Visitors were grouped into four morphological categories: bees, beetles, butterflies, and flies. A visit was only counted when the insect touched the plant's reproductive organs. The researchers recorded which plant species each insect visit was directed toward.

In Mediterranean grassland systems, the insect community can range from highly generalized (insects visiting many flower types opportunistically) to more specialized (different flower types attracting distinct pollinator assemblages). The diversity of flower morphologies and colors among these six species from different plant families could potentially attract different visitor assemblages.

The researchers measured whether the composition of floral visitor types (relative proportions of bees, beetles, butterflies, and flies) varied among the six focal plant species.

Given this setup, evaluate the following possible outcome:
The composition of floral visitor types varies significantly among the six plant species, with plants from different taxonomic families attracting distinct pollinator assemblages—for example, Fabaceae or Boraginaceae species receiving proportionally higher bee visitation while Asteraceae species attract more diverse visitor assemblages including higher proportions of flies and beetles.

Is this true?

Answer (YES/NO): NO